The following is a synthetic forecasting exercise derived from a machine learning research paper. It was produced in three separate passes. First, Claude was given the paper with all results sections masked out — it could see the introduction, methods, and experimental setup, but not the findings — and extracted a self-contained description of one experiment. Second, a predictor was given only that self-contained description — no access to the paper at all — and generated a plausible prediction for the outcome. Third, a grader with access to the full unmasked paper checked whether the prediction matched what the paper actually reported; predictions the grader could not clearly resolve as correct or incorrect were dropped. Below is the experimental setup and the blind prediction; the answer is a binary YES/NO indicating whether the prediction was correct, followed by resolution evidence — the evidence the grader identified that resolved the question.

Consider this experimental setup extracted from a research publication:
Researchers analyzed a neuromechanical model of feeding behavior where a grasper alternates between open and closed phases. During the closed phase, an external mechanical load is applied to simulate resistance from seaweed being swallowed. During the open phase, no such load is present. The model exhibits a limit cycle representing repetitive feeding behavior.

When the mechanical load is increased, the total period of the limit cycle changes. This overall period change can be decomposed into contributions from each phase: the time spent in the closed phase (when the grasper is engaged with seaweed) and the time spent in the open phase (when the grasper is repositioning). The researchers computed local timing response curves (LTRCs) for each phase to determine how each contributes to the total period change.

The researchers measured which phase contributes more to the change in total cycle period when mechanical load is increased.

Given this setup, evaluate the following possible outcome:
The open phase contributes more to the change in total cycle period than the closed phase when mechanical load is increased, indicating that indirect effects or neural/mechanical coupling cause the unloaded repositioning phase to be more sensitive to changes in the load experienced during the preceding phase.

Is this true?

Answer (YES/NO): NO